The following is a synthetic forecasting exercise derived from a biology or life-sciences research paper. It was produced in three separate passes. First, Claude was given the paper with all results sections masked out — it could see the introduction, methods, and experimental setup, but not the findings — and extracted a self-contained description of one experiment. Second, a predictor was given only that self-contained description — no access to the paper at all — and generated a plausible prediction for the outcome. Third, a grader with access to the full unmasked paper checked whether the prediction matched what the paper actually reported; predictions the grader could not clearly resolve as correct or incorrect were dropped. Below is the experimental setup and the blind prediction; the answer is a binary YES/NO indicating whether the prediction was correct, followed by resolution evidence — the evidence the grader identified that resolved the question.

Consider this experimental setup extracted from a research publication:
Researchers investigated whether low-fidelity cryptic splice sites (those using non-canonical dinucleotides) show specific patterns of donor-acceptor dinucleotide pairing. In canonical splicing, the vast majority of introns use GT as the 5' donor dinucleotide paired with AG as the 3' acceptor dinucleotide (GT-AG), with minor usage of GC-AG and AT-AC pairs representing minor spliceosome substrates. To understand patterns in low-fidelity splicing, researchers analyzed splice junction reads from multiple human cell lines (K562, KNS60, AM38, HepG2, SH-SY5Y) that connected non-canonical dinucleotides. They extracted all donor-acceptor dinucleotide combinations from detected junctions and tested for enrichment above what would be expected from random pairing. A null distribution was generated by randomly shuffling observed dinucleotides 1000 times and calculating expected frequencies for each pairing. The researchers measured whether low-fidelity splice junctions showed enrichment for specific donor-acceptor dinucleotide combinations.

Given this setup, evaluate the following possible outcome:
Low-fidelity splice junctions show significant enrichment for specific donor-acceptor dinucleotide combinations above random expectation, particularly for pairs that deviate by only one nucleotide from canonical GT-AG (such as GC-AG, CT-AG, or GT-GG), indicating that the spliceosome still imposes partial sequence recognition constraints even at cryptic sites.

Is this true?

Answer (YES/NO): NO